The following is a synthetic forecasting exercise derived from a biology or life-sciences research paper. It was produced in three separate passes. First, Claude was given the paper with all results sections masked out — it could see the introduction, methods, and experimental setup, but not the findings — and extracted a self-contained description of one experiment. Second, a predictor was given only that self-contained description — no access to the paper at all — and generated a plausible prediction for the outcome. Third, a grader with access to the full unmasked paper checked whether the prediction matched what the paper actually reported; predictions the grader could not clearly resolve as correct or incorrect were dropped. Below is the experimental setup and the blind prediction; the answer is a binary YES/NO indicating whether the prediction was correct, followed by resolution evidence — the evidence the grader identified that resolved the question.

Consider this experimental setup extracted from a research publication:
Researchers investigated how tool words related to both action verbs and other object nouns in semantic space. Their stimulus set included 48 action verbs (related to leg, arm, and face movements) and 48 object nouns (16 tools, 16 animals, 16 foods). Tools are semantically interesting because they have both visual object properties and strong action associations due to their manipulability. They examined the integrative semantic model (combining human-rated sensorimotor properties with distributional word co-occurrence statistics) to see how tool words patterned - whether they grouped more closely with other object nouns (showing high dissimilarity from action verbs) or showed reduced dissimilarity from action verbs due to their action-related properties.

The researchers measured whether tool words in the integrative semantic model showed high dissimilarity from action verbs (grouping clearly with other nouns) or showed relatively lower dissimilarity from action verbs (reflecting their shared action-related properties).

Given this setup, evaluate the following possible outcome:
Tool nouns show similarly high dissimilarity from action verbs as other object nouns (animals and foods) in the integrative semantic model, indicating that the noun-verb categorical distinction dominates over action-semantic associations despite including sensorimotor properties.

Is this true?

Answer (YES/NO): NO